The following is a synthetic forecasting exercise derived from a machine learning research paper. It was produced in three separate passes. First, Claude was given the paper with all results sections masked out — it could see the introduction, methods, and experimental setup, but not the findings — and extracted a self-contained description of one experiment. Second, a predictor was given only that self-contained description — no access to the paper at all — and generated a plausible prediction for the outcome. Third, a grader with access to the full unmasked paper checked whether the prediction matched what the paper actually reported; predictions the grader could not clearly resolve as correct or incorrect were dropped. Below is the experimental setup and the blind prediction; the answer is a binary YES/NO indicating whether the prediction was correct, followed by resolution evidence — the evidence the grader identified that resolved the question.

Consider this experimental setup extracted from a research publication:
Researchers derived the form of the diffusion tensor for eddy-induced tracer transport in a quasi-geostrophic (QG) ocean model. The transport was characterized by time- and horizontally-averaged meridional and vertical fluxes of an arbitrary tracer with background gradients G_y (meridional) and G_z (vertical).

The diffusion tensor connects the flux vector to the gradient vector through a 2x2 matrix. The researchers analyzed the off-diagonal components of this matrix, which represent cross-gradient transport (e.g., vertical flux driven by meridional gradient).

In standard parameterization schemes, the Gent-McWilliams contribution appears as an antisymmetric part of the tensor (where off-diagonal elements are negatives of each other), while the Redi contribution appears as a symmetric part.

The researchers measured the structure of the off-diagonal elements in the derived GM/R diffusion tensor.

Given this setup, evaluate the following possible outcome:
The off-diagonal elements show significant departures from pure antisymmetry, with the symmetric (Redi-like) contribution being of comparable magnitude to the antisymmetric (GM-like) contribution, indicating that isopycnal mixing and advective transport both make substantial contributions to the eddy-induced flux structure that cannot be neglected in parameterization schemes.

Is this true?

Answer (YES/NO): YES